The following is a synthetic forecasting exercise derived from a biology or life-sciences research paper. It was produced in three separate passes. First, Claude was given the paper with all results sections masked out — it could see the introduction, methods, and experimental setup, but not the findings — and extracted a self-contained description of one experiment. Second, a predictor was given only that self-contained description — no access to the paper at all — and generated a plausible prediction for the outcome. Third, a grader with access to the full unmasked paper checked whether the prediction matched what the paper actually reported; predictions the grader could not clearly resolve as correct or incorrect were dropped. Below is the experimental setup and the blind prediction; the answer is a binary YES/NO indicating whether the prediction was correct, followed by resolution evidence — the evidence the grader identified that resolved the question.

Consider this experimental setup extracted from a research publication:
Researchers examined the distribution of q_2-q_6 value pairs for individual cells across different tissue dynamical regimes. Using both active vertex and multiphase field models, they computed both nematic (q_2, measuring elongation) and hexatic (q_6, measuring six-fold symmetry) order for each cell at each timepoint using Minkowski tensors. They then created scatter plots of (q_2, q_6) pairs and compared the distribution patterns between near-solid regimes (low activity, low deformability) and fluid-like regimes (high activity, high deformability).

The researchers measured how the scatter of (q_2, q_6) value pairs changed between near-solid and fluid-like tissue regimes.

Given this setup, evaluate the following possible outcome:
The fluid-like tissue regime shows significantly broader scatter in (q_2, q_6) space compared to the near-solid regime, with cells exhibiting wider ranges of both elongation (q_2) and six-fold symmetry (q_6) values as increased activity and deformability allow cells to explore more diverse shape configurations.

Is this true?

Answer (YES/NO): YES